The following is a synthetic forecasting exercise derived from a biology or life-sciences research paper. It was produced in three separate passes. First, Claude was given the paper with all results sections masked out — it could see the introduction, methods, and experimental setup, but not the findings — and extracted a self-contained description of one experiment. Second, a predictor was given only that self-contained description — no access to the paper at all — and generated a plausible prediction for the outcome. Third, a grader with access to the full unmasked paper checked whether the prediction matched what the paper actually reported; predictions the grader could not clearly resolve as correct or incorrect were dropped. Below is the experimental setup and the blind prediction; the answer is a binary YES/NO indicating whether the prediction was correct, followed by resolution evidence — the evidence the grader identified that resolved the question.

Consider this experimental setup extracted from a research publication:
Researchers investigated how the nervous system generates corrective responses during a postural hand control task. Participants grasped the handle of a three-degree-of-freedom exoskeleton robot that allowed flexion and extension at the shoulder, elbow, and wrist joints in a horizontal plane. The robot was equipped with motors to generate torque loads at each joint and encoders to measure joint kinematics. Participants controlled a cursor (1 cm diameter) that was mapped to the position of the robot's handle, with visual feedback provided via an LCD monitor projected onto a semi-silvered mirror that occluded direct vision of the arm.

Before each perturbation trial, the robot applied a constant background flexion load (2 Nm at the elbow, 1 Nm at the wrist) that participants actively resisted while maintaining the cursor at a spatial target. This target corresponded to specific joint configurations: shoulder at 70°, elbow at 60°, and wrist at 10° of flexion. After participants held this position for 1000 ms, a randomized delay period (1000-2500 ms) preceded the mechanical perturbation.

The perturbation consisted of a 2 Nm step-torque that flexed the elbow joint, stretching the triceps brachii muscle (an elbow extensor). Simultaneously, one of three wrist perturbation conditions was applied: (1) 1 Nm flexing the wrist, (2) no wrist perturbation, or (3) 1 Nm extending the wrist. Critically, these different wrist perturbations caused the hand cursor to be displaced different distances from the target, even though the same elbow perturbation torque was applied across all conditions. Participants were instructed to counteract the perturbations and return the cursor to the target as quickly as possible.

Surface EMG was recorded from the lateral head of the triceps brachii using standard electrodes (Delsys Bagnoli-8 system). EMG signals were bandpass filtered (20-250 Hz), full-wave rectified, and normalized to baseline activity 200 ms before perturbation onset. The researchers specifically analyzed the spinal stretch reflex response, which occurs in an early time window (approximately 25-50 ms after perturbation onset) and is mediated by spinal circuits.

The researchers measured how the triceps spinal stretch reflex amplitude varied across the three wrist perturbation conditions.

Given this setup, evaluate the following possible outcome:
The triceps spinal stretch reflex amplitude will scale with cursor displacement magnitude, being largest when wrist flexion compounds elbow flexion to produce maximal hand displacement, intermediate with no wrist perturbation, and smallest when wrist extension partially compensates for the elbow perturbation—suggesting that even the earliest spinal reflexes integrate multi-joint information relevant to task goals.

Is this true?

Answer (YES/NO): YES